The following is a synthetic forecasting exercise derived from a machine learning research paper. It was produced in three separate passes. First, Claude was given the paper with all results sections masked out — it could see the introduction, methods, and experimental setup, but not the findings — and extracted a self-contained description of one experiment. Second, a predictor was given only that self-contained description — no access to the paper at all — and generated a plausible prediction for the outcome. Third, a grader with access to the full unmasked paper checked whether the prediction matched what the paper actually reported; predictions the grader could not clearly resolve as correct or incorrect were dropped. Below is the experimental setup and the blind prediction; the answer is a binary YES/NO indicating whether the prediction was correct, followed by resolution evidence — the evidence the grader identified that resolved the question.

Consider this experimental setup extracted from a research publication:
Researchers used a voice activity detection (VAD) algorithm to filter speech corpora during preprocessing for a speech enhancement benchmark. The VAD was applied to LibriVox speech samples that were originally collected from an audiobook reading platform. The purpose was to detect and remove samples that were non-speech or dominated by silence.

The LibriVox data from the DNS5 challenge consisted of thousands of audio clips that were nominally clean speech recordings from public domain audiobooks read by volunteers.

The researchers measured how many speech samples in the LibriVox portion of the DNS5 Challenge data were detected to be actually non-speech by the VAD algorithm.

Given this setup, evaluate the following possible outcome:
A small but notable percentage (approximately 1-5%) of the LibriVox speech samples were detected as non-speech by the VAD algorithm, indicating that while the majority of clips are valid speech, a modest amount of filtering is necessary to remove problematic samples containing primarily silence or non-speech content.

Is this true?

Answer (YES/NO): NO